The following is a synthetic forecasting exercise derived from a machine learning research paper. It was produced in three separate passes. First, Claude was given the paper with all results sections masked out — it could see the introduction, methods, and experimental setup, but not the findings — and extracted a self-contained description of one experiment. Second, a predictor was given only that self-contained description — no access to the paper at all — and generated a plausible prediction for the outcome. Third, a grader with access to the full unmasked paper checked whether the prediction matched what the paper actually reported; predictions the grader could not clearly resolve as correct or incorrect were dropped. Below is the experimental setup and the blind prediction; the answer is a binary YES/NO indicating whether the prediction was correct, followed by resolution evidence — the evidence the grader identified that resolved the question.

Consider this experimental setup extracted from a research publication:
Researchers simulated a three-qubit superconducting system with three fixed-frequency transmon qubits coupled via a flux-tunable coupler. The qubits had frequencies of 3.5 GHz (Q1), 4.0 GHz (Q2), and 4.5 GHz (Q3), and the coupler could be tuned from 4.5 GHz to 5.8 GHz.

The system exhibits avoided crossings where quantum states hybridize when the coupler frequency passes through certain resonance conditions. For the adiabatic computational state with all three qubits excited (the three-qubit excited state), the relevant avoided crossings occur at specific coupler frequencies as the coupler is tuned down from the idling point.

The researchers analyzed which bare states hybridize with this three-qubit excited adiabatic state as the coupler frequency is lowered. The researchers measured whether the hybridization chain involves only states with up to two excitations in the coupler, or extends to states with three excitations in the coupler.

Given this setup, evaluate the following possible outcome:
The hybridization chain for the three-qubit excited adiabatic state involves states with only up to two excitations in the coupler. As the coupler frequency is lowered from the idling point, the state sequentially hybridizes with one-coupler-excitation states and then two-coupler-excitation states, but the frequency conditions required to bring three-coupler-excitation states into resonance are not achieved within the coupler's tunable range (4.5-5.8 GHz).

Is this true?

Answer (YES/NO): NO